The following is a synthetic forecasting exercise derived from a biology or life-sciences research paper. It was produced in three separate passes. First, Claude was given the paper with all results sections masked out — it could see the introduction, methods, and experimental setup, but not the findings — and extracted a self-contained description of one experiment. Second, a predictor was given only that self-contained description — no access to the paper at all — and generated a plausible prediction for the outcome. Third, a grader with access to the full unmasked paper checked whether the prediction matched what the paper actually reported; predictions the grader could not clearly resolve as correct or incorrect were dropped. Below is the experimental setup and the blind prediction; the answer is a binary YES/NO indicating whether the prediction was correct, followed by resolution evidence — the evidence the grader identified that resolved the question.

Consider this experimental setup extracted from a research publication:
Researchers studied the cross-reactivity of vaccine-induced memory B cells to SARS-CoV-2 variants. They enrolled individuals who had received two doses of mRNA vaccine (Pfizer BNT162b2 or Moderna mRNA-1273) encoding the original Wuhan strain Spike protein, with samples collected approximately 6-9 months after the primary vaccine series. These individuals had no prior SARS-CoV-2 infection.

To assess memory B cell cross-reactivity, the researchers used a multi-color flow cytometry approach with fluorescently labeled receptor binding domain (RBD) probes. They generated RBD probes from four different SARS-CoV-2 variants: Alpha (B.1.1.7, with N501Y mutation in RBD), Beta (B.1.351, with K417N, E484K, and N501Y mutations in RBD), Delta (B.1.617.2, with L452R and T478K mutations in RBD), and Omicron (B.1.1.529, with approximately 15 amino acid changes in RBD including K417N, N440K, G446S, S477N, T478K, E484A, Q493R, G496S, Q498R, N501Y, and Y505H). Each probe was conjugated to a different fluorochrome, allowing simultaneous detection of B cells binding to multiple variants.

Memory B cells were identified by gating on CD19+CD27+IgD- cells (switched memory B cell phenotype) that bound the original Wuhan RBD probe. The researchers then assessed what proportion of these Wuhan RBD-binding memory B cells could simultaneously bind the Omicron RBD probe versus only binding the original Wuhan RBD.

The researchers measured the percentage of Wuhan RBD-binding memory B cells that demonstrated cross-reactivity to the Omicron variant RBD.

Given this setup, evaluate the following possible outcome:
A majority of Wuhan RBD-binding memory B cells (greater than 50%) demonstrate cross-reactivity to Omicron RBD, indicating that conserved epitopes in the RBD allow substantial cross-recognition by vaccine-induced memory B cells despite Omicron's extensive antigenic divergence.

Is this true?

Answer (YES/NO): YES